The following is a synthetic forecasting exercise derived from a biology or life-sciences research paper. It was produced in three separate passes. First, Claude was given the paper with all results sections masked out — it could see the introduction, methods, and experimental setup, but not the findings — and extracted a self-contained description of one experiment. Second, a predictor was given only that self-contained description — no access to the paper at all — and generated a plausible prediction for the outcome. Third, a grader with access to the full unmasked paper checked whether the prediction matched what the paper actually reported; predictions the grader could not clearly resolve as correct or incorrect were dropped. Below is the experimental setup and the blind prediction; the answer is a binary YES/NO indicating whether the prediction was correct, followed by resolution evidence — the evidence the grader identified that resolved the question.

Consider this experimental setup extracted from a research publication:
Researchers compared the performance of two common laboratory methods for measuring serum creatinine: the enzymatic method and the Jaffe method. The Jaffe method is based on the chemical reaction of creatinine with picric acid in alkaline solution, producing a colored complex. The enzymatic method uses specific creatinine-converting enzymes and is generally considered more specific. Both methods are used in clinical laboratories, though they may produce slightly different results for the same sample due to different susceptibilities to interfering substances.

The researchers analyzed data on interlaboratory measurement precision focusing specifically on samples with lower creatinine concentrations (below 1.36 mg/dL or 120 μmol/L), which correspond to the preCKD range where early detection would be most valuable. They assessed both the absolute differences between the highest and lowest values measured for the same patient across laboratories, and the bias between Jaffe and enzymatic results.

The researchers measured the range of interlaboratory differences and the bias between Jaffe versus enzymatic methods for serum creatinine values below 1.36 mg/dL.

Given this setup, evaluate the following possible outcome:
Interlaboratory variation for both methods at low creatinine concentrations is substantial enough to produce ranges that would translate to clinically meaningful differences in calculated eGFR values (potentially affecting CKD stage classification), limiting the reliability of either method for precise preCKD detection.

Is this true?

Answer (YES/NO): NO